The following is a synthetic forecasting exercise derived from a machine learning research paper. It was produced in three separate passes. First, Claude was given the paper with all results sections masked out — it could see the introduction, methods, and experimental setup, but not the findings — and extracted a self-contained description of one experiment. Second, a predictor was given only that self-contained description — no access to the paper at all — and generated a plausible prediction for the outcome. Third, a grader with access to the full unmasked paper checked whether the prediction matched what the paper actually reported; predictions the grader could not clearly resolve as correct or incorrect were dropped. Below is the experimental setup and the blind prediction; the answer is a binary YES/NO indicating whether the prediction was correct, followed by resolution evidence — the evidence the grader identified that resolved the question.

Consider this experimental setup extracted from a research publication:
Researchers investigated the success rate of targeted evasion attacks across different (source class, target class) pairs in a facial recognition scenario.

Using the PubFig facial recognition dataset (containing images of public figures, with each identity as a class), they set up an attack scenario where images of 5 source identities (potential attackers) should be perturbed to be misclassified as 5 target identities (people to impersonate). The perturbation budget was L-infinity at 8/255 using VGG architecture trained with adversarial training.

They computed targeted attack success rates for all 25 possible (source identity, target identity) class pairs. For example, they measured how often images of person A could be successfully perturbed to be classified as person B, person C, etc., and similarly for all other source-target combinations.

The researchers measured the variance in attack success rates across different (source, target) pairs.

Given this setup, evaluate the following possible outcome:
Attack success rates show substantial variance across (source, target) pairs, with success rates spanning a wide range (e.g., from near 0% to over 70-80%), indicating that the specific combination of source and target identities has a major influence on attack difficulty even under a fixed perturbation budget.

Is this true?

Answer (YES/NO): YES